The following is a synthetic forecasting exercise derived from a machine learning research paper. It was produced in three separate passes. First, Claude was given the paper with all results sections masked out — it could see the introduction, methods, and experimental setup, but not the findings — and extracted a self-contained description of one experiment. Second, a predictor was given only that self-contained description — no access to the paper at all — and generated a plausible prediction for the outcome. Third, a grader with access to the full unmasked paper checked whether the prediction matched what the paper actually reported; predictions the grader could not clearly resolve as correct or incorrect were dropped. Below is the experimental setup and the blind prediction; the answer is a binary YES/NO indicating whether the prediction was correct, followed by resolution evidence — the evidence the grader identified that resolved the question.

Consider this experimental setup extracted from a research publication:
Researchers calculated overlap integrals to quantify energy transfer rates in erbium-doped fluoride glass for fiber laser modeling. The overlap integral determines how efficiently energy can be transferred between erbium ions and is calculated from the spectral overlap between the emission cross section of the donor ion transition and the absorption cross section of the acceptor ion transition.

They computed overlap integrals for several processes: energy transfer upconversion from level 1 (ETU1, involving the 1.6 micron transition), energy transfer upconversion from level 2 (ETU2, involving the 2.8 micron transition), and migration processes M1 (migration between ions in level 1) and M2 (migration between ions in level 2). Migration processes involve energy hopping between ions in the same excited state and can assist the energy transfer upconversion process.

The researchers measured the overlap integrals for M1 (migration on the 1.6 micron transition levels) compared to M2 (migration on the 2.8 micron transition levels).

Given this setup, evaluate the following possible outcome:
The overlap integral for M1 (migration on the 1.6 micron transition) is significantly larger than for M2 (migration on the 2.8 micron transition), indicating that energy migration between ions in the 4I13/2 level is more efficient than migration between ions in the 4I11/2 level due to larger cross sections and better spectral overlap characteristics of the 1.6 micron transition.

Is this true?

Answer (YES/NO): YES